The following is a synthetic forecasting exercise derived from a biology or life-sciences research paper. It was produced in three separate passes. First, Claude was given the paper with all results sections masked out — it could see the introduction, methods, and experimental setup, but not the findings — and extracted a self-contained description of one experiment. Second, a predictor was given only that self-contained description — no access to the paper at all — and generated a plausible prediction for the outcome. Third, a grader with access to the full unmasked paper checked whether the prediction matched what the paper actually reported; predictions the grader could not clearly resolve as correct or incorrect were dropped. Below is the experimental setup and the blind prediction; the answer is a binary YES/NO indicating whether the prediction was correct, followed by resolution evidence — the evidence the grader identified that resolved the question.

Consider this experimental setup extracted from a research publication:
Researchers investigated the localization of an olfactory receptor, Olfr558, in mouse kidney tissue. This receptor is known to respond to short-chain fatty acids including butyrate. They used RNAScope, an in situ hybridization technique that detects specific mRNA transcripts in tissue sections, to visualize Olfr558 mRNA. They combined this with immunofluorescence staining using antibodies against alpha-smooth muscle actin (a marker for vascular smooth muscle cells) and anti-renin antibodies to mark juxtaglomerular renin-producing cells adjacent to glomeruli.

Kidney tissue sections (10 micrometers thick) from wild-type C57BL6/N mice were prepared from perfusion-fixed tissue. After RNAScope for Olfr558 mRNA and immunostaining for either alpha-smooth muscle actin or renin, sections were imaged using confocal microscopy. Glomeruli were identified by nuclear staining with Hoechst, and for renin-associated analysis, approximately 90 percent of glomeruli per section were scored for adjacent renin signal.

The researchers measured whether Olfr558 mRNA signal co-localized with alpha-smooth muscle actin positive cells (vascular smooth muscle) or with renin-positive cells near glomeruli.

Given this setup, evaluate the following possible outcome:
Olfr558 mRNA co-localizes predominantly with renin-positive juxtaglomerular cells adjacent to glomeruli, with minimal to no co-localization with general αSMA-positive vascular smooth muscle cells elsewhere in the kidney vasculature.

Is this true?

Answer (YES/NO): NO